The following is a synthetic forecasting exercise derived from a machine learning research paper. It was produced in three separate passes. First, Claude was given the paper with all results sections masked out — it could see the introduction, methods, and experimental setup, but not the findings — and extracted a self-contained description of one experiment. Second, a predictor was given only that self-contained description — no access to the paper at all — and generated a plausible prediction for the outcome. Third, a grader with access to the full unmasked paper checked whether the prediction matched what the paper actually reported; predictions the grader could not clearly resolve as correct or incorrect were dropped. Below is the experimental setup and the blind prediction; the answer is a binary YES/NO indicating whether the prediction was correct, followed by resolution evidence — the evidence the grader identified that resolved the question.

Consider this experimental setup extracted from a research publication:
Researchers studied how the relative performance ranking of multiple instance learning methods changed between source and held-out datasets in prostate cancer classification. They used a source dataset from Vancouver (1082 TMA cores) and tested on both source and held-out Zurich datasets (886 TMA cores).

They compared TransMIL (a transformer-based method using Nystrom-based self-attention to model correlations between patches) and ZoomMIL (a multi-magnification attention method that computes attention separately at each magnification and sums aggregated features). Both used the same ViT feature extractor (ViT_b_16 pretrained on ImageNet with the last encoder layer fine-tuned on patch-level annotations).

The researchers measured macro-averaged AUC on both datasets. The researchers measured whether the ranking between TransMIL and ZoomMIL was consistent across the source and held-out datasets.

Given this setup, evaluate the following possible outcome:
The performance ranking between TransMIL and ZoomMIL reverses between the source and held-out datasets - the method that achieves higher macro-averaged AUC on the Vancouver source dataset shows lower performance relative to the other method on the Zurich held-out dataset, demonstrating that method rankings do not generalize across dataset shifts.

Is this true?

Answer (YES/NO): YES